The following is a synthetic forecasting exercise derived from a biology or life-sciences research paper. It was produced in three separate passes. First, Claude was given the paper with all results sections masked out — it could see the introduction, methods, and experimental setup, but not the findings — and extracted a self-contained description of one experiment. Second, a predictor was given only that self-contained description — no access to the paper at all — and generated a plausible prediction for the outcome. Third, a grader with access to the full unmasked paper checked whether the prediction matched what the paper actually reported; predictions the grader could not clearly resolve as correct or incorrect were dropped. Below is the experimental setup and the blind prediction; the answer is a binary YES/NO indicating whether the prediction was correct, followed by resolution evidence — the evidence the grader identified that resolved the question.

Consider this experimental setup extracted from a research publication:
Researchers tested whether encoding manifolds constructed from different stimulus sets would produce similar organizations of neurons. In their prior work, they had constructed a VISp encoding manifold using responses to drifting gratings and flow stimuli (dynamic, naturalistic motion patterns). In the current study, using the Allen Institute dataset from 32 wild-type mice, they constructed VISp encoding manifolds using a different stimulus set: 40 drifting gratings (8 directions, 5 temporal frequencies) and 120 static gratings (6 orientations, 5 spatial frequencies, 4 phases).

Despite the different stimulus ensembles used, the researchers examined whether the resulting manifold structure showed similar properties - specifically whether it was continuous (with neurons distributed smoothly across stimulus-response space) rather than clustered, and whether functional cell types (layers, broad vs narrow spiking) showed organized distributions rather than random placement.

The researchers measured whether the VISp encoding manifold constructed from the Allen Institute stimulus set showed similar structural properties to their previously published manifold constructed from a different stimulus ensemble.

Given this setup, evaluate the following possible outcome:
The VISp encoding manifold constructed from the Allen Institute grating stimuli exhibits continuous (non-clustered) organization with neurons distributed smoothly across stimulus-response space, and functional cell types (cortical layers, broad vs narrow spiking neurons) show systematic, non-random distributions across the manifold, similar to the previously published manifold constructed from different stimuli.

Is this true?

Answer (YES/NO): YES